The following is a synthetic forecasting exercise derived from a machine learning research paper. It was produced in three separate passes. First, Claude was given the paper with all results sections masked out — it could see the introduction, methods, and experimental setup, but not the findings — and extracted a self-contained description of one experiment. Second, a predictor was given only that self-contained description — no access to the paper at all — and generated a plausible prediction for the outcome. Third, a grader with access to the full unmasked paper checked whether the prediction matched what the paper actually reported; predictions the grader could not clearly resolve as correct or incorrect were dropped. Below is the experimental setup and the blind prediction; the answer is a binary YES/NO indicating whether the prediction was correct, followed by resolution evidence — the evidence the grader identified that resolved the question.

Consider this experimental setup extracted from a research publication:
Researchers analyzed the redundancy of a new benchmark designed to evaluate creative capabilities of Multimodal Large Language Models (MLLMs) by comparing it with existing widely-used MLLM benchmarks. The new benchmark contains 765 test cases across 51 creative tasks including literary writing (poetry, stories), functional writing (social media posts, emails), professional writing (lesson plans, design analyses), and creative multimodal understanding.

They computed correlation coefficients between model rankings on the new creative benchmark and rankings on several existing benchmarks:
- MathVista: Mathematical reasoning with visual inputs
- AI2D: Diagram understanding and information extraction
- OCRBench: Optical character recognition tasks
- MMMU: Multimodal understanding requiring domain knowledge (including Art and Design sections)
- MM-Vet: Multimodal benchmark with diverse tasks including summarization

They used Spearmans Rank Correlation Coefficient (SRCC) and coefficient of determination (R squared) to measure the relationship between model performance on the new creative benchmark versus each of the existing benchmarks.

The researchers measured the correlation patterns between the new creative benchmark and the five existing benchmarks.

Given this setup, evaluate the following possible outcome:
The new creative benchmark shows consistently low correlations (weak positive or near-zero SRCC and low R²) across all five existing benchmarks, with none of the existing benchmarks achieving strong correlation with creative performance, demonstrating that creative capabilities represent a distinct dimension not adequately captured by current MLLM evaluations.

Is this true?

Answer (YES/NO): NO